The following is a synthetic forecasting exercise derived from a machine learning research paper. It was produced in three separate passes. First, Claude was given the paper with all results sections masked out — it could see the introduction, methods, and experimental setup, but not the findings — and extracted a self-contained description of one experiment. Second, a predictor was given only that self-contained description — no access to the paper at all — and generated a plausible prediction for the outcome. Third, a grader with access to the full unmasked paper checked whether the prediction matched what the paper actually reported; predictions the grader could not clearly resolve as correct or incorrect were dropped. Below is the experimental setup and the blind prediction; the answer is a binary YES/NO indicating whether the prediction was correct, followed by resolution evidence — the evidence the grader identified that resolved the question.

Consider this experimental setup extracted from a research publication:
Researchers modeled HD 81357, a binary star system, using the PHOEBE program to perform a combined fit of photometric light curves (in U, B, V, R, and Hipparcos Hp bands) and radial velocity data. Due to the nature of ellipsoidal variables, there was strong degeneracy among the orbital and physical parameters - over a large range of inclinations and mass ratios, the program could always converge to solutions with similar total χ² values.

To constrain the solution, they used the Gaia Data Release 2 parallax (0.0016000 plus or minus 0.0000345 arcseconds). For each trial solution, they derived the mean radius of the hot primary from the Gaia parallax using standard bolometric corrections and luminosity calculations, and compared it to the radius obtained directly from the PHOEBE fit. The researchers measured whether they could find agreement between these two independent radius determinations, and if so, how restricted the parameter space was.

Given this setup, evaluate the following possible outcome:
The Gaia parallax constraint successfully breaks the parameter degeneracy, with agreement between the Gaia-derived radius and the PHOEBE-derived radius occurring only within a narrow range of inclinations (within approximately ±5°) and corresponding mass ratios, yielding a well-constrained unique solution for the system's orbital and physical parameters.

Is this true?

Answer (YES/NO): NO